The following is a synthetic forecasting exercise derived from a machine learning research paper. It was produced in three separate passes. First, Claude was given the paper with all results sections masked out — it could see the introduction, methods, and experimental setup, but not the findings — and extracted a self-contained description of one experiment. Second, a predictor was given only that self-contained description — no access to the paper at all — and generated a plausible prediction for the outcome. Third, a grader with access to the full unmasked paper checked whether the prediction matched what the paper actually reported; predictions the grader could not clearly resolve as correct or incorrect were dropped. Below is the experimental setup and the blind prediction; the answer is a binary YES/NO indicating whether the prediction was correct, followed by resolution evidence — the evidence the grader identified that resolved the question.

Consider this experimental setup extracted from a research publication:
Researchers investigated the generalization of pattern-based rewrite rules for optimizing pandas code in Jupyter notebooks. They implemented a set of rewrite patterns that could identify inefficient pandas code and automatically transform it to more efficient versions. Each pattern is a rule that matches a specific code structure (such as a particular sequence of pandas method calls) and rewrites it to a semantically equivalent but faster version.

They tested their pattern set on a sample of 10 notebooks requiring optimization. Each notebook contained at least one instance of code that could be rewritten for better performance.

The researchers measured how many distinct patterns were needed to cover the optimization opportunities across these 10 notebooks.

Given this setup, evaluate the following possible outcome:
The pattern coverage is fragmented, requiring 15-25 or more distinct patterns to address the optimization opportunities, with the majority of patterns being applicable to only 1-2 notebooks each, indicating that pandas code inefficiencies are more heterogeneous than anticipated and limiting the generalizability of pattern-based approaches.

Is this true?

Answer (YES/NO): NO